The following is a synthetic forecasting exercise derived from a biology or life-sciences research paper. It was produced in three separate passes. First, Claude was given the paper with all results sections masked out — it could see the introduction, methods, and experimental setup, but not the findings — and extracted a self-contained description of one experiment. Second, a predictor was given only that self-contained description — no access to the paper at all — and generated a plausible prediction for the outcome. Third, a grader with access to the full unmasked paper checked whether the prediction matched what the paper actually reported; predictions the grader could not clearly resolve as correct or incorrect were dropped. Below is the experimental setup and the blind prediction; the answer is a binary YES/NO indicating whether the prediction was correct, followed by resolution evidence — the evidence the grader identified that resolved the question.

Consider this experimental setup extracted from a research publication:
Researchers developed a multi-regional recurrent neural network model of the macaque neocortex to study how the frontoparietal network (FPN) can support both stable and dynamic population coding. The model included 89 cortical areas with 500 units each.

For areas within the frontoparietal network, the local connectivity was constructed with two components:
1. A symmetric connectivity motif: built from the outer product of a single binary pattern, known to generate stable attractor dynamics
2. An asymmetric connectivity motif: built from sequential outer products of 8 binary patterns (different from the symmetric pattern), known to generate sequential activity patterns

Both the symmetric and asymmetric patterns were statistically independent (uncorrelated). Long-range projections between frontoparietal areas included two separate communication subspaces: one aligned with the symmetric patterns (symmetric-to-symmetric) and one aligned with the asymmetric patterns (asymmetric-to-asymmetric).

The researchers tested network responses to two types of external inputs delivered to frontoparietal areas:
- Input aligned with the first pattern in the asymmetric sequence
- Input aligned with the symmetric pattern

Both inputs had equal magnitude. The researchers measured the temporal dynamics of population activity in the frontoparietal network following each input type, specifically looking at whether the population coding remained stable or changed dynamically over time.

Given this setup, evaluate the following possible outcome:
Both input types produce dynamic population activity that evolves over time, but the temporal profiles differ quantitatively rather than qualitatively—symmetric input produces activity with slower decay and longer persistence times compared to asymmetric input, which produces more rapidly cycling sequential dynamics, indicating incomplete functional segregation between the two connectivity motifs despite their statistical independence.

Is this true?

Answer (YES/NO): NO